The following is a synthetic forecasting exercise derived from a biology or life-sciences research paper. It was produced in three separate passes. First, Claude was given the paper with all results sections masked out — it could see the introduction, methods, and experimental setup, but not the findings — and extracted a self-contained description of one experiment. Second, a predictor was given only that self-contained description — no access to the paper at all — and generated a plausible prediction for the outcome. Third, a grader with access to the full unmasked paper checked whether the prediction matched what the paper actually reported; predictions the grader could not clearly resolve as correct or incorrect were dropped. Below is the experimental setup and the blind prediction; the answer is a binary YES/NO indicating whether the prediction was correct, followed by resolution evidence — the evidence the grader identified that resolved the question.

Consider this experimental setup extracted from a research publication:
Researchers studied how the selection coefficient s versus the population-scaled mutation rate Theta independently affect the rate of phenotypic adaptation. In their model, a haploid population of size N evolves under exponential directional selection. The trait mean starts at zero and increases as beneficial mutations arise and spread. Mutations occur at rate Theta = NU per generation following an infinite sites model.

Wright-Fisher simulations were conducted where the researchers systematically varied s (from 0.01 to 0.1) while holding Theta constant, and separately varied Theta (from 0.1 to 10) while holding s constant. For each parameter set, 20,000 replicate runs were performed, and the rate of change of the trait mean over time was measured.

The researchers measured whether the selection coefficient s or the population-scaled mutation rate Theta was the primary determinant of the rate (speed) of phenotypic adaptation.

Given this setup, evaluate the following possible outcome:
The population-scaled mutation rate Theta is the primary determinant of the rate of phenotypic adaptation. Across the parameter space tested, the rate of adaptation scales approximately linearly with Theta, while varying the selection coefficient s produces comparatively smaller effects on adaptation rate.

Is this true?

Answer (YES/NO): NO